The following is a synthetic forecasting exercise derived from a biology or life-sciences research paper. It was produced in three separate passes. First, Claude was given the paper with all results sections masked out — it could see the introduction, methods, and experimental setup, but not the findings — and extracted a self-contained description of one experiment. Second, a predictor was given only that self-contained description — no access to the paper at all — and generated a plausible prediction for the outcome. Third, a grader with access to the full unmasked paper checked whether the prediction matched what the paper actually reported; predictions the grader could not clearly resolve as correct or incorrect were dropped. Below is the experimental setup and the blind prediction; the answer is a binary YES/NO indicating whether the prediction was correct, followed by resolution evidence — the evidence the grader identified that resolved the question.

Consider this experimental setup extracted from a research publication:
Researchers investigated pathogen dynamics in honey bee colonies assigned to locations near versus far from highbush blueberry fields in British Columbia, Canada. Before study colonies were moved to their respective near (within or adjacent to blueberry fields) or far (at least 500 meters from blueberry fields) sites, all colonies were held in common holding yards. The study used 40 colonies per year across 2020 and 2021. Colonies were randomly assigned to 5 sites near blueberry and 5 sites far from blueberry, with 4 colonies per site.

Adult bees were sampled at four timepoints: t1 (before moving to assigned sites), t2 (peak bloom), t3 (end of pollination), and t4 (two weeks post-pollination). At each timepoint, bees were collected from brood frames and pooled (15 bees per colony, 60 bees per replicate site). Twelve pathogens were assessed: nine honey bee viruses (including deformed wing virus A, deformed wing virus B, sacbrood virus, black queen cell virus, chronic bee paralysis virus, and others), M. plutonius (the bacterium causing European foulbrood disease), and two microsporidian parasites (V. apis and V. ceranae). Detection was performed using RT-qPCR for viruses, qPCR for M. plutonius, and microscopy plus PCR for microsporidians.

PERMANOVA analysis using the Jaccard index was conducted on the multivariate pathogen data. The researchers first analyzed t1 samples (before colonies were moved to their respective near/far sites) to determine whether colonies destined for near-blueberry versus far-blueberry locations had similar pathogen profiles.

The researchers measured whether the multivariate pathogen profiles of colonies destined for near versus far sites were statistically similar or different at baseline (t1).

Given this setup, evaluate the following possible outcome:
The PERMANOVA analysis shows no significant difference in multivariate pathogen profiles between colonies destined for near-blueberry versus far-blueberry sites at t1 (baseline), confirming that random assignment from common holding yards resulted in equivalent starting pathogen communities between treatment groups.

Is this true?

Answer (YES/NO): YES